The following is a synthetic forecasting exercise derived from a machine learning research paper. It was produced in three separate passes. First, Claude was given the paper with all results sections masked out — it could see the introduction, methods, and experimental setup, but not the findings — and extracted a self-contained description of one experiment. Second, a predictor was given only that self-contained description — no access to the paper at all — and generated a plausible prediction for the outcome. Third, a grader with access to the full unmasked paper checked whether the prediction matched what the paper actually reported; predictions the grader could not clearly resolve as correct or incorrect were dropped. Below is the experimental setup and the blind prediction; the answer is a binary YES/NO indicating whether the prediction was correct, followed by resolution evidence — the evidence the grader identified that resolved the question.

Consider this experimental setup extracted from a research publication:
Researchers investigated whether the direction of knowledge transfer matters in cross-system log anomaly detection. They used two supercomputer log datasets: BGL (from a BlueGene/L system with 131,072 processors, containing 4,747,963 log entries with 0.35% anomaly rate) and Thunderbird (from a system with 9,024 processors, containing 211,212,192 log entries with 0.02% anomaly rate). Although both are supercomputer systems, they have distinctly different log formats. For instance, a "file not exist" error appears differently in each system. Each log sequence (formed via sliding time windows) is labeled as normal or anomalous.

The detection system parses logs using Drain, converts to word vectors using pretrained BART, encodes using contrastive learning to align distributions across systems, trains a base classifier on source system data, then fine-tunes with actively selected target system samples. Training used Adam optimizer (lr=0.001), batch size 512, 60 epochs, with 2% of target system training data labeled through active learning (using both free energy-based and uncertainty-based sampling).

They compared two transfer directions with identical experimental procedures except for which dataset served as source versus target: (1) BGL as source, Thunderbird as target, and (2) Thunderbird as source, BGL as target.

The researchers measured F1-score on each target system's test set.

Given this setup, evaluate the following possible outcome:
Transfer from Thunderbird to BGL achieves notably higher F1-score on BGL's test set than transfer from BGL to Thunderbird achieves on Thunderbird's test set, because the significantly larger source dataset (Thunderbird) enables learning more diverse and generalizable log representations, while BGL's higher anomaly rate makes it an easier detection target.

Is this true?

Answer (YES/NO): NO